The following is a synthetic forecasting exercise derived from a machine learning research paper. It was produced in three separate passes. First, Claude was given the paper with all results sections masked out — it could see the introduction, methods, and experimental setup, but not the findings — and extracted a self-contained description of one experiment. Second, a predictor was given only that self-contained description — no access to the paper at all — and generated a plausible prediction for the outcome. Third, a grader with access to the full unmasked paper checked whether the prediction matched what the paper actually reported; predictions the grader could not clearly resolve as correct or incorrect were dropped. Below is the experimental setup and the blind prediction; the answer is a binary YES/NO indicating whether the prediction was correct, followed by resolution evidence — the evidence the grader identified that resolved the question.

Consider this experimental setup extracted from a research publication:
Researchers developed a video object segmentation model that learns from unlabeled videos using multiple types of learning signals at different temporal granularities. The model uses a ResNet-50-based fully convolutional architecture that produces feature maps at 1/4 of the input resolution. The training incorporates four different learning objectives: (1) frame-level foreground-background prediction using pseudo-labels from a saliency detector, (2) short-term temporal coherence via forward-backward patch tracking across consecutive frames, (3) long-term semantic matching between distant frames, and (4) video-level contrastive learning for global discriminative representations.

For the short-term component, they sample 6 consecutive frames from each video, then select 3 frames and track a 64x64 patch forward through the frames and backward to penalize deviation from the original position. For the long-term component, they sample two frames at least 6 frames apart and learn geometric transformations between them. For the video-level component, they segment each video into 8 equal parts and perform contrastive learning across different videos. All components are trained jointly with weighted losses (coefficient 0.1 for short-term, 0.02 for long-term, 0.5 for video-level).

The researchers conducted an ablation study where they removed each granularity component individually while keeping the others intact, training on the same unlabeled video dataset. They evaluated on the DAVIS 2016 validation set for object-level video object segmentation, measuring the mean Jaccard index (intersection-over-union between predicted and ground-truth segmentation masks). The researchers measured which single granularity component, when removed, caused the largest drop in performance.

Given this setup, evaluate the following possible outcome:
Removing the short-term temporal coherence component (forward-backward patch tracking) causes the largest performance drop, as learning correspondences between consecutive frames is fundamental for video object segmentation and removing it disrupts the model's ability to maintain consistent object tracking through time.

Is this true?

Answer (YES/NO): NO